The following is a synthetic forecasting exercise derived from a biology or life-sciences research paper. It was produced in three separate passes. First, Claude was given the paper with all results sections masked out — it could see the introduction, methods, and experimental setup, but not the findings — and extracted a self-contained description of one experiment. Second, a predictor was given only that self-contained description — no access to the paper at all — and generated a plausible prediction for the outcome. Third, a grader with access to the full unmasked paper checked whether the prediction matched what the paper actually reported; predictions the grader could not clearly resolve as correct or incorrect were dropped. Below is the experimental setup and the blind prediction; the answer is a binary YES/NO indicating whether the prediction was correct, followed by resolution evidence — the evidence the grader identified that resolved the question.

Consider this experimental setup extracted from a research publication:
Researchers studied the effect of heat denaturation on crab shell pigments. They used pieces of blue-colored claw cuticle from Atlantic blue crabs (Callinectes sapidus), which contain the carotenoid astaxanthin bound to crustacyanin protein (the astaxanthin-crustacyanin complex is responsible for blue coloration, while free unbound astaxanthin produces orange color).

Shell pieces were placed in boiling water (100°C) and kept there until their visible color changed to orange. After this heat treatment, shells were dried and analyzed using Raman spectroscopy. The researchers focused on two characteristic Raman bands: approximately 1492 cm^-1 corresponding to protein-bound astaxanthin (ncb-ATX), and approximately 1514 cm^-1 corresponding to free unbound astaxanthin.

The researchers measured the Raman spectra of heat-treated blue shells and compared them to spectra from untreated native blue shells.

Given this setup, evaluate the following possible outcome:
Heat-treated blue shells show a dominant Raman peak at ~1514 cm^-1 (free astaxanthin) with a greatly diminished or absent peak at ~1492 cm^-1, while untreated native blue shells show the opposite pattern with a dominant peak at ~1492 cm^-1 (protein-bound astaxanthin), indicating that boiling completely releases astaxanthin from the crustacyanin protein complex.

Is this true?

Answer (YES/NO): YES